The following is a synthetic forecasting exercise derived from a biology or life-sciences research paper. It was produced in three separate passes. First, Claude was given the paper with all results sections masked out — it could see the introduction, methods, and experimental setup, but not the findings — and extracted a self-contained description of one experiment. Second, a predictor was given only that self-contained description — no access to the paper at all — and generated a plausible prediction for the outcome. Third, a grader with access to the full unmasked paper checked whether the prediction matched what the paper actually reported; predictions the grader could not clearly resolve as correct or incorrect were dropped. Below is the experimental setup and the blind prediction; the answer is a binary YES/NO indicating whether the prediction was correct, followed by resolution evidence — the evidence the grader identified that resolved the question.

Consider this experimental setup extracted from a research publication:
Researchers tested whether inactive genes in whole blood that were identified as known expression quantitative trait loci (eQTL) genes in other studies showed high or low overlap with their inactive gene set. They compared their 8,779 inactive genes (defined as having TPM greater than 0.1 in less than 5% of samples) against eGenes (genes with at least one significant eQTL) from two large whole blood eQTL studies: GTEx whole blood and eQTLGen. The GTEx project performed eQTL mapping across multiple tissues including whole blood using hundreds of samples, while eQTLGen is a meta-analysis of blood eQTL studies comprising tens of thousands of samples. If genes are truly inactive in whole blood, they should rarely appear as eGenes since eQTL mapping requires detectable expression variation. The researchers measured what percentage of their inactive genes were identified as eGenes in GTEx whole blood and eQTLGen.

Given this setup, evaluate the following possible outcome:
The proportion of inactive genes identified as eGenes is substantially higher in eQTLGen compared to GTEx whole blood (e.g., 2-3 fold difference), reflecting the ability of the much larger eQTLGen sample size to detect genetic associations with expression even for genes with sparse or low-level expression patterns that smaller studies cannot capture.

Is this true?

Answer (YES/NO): NO